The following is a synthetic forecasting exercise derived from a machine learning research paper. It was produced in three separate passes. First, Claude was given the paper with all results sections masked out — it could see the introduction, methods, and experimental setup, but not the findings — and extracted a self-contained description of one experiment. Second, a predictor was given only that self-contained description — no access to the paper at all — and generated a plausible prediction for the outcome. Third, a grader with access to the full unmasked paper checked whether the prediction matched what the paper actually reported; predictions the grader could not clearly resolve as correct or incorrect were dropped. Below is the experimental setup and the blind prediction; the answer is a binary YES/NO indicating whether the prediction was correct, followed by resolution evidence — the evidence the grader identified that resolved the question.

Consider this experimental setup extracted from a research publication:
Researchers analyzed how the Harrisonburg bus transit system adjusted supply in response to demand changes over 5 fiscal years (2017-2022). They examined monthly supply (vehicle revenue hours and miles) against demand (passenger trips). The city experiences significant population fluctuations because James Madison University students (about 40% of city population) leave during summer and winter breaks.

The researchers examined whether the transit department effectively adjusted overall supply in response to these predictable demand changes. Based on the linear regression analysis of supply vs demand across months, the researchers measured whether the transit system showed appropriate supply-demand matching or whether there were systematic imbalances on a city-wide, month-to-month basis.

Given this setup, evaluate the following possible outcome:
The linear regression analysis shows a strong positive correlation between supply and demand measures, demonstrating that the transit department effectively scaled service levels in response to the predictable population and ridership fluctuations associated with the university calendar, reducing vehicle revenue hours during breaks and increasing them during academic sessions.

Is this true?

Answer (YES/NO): YES